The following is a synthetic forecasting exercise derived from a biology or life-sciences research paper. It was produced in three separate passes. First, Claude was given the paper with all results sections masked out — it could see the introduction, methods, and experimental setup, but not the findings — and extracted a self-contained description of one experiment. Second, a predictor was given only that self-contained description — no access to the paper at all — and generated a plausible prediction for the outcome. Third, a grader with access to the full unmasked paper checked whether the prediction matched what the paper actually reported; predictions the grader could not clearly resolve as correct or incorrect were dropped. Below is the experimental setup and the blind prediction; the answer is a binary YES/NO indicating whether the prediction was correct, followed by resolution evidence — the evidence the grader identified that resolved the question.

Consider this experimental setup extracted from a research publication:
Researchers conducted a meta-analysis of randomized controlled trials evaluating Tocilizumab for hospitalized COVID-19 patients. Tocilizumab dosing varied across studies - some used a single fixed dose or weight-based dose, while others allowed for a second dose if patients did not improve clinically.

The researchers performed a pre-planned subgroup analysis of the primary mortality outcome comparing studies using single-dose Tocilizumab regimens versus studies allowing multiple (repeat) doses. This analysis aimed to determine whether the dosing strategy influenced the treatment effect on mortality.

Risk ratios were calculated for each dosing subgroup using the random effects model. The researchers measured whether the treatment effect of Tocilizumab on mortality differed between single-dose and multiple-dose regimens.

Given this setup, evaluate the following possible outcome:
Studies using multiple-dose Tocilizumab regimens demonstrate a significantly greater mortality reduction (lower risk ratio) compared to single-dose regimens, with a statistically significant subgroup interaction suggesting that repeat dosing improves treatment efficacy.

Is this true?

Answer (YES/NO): YES